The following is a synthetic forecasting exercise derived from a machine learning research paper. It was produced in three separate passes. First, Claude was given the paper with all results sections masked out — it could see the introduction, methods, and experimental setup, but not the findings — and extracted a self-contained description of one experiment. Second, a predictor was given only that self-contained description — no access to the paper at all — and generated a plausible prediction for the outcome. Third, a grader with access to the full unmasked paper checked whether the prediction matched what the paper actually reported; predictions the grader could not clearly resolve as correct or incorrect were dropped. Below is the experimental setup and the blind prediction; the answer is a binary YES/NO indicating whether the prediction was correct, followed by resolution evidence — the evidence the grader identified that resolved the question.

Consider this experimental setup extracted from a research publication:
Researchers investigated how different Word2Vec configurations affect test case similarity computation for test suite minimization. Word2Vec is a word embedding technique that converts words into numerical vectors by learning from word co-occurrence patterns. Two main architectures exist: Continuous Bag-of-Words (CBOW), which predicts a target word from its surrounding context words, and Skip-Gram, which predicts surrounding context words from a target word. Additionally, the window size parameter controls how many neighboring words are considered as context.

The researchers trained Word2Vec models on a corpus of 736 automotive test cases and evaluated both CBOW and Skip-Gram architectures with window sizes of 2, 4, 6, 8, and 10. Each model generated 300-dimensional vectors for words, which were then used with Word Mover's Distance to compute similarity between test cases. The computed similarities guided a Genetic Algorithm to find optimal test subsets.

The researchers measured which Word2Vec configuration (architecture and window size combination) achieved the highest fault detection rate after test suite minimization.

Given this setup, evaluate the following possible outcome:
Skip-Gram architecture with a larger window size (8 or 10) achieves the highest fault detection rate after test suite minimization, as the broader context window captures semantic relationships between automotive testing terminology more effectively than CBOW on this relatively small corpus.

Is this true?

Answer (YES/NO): NO